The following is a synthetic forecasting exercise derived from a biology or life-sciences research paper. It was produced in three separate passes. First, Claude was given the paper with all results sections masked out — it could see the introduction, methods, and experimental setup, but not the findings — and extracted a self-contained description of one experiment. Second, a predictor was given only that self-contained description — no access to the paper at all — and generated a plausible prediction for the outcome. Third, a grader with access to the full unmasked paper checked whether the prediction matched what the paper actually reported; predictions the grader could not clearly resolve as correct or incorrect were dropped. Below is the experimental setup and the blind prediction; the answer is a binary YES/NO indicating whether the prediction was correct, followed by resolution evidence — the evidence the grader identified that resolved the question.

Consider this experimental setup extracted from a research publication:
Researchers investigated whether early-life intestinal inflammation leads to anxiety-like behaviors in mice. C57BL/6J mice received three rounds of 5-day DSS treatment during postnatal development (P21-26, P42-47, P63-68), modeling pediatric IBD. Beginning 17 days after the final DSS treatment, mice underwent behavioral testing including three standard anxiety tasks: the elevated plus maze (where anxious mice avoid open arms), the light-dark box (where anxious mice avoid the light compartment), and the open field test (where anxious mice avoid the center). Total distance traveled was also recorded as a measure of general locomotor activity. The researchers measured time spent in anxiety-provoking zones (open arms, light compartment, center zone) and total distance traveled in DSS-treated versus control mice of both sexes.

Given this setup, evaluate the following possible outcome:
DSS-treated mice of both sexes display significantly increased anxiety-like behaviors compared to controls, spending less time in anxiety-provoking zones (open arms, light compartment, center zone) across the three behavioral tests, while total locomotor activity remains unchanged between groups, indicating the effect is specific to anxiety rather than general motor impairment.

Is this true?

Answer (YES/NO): NO